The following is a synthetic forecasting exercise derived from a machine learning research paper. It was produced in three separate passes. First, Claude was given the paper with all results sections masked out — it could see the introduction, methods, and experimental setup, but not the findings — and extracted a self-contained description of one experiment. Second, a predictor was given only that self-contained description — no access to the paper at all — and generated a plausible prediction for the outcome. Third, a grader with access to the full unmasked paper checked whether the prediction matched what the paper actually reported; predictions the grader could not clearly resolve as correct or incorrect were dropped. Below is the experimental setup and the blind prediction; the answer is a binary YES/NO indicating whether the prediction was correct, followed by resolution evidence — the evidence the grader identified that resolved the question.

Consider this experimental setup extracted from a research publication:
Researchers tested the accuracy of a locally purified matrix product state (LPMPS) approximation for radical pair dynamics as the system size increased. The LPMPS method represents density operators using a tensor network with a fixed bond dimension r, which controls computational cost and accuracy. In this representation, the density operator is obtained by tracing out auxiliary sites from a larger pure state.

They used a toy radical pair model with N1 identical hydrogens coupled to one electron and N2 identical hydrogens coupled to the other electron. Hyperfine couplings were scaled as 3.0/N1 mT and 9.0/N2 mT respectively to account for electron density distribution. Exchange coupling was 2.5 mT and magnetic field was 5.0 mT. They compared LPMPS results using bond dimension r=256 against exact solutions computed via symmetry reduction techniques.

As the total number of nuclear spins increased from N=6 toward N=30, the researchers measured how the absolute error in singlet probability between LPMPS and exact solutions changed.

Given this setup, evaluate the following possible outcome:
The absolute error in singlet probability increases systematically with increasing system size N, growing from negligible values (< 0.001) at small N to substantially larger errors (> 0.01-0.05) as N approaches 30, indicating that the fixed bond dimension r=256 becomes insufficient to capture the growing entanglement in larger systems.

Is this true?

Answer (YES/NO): NO